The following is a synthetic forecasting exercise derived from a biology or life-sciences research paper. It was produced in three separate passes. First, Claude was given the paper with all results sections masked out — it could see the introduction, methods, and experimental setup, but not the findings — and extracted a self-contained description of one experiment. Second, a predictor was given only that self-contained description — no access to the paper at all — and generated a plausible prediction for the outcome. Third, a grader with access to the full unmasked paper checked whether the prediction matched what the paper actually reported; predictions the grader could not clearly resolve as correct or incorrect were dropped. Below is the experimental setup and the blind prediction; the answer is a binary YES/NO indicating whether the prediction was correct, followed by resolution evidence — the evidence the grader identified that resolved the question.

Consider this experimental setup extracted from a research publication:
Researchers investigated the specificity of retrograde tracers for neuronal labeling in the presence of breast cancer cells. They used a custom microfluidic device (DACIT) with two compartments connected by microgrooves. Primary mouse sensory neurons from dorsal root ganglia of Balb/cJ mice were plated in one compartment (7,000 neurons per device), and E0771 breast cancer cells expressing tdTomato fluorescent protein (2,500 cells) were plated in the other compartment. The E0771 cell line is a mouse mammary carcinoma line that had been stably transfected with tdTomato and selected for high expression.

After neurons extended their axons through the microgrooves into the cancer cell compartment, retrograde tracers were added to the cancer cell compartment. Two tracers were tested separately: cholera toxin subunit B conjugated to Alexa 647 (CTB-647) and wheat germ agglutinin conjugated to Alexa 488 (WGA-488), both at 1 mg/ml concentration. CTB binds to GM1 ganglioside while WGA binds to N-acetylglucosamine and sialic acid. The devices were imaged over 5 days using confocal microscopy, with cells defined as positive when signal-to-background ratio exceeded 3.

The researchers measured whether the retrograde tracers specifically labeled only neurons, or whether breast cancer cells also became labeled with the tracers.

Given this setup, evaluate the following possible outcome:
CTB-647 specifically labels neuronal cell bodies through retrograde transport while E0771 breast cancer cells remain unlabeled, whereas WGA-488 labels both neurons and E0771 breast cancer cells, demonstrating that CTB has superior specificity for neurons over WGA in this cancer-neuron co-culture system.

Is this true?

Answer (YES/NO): NO